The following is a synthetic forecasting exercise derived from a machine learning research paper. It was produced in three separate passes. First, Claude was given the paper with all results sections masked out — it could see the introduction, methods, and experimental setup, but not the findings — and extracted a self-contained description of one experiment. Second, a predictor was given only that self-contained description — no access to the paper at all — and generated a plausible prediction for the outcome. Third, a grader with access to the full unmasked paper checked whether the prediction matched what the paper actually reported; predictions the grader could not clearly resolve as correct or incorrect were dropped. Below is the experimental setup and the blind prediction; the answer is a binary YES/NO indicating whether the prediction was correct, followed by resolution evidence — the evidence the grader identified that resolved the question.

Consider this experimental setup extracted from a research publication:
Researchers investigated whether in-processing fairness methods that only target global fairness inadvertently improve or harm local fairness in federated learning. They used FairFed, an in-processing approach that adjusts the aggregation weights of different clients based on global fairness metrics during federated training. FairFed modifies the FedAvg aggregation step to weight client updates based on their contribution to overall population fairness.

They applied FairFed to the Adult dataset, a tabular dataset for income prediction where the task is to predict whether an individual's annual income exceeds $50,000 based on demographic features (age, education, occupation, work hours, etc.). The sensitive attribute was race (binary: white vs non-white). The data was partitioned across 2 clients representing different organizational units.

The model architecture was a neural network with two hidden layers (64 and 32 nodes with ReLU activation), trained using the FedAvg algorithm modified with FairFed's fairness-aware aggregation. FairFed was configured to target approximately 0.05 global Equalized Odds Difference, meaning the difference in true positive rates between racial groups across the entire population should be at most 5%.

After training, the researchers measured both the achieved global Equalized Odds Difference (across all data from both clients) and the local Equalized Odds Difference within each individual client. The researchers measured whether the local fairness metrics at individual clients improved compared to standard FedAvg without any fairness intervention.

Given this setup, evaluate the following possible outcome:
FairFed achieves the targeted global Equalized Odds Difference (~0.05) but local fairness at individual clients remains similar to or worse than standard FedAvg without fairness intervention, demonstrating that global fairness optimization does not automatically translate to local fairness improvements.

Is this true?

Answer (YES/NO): NO